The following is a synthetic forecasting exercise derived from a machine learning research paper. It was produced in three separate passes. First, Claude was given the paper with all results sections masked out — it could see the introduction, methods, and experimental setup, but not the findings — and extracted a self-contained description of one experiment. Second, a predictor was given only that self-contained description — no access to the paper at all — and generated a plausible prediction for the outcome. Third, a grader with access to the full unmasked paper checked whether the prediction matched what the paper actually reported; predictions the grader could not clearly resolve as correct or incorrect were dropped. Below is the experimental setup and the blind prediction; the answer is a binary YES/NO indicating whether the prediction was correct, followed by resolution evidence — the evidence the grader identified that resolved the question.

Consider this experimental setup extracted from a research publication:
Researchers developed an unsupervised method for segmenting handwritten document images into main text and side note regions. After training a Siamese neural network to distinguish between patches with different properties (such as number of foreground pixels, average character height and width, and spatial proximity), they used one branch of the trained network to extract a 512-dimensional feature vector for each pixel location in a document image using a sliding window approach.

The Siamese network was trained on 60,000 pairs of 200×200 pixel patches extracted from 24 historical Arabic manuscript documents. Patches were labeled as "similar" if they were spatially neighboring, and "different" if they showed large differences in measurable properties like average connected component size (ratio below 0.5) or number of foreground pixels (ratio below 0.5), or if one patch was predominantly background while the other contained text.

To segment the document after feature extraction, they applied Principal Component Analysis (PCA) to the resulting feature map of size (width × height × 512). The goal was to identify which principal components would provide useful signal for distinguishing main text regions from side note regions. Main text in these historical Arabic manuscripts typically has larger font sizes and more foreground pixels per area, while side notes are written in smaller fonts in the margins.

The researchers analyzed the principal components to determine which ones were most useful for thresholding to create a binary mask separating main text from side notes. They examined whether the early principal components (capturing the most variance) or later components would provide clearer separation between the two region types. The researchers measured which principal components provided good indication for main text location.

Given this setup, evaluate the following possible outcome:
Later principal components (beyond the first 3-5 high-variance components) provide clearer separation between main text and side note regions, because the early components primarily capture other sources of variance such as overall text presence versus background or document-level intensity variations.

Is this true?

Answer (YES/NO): NO